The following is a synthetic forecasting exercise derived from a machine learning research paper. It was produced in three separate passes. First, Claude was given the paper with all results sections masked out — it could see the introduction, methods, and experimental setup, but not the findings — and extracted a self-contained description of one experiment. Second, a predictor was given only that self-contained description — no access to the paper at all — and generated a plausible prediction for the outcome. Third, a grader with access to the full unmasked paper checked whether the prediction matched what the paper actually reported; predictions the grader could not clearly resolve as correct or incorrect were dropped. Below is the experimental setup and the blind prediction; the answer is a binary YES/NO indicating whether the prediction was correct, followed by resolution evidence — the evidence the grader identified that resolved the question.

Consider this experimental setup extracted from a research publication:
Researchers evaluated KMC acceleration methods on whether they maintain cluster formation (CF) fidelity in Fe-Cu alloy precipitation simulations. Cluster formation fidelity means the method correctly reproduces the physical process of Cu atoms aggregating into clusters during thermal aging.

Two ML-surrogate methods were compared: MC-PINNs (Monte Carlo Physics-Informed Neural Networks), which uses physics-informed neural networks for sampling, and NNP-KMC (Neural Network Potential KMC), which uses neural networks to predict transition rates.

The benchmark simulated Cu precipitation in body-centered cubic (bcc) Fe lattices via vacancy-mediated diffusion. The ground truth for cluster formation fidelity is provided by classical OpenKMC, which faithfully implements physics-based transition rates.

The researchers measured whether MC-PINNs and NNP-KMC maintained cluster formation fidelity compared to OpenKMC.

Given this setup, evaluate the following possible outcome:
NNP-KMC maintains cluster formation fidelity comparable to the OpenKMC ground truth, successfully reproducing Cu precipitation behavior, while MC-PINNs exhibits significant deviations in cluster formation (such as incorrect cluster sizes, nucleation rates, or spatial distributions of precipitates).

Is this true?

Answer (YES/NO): YES